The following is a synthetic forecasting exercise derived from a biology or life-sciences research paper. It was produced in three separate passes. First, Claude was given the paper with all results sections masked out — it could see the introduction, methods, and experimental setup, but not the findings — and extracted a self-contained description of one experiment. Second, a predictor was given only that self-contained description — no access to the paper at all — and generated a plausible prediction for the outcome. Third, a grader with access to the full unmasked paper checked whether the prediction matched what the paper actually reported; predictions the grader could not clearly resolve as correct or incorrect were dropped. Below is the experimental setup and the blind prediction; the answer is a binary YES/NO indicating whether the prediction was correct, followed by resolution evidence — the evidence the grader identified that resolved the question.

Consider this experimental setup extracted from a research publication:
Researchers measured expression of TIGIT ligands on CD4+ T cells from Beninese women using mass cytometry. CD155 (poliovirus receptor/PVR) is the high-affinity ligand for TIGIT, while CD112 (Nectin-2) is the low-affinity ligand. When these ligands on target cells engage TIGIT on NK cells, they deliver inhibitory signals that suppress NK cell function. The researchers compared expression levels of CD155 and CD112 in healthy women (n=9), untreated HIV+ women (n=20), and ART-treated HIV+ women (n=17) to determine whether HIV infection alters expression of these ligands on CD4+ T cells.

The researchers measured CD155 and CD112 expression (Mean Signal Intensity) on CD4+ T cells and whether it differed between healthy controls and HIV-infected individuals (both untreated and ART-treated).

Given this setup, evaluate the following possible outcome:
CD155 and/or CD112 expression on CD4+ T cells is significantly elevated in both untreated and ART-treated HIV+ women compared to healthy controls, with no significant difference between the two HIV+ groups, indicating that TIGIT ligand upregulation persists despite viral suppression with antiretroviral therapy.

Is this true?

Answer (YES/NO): NO